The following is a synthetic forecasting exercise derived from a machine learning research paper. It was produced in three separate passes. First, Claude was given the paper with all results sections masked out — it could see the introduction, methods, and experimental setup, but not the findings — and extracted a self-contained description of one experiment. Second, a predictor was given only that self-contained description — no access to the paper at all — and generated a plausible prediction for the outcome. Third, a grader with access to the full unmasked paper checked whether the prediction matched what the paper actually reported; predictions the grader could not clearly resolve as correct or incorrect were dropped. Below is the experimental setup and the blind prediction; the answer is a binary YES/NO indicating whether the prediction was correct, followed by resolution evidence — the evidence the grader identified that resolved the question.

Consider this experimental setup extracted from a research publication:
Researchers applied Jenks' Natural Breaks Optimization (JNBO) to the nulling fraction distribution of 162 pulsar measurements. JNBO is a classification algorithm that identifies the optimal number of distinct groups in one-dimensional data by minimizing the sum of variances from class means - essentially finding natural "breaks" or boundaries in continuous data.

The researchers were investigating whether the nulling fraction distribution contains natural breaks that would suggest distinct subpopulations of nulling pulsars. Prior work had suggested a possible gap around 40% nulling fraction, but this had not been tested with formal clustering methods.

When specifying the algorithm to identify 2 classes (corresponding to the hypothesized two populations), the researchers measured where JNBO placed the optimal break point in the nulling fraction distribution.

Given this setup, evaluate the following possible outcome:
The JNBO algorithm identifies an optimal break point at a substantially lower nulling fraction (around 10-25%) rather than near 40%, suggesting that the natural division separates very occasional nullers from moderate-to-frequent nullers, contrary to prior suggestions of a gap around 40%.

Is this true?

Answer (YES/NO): NO